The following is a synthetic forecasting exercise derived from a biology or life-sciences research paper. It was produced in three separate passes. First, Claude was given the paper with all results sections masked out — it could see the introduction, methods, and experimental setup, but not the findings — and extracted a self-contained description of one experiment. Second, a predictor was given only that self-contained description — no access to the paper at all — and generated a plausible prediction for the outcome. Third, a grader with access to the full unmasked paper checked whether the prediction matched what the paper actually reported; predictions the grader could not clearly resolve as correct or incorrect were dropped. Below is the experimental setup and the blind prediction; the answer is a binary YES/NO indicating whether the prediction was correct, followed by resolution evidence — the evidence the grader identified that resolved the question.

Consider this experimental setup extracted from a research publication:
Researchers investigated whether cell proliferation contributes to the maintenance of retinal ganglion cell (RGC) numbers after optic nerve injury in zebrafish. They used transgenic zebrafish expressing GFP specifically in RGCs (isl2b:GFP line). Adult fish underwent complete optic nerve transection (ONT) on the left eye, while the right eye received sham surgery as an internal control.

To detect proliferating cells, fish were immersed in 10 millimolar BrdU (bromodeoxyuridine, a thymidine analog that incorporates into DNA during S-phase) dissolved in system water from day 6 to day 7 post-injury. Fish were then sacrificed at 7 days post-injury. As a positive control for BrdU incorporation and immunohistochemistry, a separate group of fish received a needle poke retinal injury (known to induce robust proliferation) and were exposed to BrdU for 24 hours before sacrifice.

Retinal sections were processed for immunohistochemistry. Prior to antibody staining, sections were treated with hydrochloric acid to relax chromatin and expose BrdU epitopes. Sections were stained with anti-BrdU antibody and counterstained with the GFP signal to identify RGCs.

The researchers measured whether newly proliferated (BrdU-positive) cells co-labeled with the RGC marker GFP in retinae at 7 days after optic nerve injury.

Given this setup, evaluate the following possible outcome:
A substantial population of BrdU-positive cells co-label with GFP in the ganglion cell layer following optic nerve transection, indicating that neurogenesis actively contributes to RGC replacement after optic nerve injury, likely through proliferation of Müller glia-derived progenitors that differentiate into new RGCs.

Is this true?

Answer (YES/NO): NO